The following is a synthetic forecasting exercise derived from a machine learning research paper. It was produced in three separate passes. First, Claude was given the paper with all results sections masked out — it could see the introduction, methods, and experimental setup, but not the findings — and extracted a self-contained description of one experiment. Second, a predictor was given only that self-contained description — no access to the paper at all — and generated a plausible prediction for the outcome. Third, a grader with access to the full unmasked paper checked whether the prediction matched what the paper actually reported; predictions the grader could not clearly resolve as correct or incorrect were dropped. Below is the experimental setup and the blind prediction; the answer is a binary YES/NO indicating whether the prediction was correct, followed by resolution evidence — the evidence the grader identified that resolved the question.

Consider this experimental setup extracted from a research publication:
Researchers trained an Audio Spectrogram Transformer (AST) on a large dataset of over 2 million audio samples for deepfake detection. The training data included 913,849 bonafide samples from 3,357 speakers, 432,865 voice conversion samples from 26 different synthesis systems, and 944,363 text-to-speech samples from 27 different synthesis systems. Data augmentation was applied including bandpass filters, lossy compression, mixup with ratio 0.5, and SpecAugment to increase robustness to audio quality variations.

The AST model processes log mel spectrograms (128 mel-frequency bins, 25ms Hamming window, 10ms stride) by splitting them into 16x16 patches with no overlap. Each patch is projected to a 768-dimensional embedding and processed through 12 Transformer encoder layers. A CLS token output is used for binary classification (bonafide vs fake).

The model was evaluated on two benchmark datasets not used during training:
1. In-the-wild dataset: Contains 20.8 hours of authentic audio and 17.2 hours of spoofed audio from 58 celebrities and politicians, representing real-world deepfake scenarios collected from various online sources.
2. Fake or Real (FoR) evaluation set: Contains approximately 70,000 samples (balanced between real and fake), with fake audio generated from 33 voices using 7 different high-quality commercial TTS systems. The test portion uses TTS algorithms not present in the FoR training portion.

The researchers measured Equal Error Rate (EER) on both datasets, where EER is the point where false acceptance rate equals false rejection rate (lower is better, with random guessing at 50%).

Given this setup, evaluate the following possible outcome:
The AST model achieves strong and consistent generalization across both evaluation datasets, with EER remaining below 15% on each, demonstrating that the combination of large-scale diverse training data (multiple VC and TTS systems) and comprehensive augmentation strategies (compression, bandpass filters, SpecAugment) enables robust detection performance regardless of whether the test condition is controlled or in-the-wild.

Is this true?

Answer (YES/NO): NO